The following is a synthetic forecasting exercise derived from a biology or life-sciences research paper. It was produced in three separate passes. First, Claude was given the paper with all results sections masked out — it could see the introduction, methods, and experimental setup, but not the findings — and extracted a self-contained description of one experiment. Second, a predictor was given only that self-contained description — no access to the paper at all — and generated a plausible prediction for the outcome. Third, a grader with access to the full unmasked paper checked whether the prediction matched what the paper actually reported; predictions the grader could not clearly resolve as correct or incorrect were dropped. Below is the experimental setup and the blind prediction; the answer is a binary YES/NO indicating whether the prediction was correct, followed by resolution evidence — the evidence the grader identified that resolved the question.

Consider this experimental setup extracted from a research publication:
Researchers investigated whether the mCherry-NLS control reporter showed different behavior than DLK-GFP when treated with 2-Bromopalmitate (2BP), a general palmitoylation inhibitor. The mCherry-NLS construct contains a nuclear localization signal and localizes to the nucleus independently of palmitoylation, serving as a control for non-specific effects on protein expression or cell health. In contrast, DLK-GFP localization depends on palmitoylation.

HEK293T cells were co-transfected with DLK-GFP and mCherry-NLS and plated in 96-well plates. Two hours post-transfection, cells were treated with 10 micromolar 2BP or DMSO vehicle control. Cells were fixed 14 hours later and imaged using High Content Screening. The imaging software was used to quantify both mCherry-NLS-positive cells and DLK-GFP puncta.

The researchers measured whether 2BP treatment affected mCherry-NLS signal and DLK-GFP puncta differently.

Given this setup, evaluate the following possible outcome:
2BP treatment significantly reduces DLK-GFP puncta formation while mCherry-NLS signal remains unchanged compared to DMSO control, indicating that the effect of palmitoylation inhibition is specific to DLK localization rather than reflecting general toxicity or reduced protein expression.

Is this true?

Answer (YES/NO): YES